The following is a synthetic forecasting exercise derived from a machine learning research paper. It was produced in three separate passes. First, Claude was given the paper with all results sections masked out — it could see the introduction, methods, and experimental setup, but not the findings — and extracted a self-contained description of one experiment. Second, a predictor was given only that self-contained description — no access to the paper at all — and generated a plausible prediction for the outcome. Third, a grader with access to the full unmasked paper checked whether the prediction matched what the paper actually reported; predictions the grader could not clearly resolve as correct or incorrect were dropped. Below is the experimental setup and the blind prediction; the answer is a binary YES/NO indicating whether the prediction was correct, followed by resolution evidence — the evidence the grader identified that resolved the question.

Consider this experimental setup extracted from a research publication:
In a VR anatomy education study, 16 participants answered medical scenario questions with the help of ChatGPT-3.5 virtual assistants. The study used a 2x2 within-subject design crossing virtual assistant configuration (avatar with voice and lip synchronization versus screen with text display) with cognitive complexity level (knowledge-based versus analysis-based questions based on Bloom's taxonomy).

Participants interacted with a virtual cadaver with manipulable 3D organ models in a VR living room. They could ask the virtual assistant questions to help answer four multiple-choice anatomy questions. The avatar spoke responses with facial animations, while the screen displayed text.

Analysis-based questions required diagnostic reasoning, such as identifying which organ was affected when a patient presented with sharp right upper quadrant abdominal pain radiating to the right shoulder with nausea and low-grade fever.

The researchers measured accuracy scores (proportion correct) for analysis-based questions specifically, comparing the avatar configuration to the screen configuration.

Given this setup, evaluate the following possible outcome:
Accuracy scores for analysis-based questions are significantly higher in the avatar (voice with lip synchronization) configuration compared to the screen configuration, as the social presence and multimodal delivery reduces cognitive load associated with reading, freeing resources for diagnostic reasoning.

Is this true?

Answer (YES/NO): NO